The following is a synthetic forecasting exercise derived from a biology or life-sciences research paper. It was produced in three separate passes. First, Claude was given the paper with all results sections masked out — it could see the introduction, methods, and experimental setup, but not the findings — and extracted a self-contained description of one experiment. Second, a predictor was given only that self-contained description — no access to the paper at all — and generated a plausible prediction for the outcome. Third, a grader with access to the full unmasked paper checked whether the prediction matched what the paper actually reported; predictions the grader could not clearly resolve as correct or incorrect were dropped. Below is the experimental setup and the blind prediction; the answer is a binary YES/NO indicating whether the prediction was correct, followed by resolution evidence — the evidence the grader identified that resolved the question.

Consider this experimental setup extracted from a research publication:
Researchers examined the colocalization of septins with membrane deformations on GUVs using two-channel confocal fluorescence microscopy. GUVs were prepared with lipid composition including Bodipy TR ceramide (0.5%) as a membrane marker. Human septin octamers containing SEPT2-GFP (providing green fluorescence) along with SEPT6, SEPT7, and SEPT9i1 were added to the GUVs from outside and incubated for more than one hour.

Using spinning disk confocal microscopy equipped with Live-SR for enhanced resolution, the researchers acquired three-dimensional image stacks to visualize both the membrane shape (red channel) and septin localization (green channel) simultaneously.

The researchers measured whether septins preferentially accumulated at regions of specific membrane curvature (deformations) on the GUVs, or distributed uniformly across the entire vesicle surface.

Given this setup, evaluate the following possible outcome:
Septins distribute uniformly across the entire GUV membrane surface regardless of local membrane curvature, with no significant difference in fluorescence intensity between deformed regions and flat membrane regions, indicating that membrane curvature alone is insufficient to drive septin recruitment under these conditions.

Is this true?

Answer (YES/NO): NO